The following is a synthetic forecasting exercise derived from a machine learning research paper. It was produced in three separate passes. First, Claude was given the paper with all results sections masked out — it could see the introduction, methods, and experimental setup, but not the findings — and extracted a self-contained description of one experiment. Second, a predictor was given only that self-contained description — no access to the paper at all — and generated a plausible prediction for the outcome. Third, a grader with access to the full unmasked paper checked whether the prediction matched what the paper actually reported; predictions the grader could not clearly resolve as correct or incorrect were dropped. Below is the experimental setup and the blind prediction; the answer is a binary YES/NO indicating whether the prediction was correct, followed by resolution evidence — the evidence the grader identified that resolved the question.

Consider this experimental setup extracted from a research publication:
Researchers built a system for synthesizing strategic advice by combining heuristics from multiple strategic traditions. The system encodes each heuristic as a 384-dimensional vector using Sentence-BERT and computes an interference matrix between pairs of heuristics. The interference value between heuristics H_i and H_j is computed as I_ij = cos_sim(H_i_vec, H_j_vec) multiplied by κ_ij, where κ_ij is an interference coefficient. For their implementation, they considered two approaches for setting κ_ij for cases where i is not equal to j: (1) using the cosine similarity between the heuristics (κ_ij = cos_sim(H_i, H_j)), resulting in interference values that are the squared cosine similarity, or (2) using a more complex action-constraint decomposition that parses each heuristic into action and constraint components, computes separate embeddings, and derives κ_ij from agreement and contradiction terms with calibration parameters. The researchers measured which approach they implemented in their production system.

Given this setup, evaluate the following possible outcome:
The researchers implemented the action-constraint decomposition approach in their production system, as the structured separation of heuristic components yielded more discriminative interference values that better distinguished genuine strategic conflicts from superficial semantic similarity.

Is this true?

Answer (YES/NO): NO